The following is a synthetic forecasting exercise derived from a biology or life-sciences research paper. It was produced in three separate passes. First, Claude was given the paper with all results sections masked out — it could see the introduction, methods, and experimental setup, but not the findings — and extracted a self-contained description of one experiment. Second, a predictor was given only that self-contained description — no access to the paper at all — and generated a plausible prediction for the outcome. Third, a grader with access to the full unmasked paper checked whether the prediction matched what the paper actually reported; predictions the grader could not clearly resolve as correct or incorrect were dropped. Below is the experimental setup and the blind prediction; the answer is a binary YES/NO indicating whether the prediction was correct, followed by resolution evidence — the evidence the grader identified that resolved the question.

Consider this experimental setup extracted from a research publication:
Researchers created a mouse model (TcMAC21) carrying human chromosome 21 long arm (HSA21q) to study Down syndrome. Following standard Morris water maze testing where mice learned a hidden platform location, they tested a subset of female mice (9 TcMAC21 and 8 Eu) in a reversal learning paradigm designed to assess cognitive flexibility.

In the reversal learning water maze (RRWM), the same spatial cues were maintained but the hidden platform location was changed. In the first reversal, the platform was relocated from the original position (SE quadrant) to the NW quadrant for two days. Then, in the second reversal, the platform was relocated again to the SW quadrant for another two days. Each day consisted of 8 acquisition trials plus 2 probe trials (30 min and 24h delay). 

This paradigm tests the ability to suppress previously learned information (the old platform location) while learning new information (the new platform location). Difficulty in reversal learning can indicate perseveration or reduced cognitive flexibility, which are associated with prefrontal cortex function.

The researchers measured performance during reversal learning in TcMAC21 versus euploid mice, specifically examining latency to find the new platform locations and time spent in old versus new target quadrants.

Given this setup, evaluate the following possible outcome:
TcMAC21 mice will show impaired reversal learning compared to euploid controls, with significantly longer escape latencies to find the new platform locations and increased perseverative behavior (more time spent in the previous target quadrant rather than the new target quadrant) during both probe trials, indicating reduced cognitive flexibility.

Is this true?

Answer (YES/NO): NO